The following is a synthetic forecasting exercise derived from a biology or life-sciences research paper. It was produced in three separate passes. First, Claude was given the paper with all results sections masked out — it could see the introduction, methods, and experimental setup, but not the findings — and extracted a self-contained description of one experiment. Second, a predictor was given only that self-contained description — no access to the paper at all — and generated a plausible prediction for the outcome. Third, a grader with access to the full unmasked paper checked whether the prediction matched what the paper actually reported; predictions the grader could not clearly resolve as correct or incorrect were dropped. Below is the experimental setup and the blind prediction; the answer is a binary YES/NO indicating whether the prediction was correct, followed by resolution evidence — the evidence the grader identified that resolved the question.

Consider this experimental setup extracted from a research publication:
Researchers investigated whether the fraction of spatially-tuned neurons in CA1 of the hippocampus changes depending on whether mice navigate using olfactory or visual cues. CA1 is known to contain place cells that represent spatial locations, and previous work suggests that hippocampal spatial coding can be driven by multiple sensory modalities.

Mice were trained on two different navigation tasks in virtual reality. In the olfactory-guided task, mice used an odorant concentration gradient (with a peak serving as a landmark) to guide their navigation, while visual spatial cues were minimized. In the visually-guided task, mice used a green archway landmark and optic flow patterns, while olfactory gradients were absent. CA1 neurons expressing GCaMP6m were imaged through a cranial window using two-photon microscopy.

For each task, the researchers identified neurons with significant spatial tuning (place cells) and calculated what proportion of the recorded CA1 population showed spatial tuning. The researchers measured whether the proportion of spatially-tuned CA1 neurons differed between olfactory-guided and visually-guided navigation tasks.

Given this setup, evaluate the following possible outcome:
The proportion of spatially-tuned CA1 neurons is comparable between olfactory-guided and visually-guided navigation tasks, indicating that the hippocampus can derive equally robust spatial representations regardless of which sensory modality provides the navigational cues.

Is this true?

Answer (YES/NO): YES